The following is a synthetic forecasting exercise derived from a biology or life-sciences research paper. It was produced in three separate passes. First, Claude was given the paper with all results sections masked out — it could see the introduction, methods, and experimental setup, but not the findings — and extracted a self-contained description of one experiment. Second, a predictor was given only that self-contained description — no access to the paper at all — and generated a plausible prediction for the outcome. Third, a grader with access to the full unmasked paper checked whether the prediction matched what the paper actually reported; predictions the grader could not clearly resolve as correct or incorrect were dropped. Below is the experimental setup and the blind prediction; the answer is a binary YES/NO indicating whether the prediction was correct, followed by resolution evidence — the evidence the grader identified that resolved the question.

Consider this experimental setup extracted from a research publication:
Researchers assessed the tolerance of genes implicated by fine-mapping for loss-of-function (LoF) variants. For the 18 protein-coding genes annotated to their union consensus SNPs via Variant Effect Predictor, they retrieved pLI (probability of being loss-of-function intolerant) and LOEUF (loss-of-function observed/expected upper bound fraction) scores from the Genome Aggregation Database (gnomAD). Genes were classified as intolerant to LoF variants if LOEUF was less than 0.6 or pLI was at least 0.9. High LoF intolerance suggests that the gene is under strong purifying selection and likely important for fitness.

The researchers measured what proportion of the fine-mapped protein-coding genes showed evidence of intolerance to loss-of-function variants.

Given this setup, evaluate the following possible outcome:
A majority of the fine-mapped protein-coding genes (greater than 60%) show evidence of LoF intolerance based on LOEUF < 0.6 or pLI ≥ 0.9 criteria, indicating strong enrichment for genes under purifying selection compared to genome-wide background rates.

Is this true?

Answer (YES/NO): YES